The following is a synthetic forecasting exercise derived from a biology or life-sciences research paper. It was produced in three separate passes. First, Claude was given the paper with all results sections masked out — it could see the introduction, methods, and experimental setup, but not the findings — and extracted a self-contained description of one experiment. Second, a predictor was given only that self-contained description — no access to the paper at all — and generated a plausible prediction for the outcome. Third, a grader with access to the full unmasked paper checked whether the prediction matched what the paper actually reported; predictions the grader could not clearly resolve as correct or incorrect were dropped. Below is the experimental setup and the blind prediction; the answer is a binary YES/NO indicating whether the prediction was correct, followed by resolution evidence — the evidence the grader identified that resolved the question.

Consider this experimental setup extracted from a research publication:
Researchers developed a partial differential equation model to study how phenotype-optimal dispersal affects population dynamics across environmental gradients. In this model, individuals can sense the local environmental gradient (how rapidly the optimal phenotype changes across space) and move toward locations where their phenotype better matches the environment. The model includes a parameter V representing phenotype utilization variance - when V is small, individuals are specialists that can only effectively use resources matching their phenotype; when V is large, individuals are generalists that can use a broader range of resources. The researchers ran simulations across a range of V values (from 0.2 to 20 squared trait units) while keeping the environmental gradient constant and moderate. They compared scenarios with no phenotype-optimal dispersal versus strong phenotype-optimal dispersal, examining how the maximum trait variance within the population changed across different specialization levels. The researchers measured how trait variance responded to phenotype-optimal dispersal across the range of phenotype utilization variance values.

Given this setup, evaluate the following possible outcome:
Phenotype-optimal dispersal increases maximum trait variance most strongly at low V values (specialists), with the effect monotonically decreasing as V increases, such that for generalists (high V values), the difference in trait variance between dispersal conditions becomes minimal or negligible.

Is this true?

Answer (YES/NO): NO